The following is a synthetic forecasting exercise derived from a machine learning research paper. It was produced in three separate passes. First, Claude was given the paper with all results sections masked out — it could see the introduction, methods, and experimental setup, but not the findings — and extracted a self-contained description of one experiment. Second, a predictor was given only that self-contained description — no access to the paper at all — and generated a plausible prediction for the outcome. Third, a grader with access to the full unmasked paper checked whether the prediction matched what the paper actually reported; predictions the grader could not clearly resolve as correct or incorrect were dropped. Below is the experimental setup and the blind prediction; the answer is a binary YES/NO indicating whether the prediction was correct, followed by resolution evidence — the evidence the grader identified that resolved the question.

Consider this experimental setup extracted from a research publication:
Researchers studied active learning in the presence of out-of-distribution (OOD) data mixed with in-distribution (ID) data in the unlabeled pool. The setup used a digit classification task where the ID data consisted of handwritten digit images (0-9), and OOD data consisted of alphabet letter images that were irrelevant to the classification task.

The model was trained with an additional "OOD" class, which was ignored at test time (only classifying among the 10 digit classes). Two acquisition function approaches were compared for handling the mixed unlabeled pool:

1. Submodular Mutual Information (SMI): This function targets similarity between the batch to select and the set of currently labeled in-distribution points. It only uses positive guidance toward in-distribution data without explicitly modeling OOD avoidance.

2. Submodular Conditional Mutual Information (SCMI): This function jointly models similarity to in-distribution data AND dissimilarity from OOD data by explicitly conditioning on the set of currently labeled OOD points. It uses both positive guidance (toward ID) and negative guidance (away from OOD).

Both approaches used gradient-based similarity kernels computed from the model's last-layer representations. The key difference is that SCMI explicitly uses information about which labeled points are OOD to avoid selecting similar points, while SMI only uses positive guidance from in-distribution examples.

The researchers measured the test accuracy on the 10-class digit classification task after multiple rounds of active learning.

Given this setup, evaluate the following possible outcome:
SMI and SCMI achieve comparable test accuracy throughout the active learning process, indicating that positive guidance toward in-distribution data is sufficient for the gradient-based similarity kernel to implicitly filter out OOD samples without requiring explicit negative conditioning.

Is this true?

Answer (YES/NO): NO